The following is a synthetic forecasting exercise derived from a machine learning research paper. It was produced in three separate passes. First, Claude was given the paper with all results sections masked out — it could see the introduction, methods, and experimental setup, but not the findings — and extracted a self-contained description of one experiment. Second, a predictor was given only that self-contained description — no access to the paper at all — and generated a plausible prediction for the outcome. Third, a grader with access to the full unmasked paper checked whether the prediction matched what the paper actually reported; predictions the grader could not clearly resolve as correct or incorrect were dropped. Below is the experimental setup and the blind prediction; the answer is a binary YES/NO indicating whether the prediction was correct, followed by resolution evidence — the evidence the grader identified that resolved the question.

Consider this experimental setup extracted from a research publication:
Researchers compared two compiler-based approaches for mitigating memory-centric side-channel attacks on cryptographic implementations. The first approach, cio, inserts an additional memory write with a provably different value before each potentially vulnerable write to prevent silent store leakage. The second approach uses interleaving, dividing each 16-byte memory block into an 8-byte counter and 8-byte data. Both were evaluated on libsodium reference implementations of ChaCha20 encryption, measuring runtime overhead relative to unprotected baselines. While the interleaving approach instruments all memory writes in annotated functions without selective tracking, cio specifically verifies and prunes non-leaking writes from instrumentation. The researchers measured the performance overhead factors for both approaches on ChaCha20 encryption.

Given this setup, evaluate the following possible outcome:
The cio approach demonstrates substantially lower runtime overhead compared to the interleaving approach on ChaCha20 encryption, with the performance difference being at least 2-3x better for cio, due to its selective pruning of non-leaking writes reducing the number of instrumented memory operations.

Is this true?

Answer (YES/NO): NO